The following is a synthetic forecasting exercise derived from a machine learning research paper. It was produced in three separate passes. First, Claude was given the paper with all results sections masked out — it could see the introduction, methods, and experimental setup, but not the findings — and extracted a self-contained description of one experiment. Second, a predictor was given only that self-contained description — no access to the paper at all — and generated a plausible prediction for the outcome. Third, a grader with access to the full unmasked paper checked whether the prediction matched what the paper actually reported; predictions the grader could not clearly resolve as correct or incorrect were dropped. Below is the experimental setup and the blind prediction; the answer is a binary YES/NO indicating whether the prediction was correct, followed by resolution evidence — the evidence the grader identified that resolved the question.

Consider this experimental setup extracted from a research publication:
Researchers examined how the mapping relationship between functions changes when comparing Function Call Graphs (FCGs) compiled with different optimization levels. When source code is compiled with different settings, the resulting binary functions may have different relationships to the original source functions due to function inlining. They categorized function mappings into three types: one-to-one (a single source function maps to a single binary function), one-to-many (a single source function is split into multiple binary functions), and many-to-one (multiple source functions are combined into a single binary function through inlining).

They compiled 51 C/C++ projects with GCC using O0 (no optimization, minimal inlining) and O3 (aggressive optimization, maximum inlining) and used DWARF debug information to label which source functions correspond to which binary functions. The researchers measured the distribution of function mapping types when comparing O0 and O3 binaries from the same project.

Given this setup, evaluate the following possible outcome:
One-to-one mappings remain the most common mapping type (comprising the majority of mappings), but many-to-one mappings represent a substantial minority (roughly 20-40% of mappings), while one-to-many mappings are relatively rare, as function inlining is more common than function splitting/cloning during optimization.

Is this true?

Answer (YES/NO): NO